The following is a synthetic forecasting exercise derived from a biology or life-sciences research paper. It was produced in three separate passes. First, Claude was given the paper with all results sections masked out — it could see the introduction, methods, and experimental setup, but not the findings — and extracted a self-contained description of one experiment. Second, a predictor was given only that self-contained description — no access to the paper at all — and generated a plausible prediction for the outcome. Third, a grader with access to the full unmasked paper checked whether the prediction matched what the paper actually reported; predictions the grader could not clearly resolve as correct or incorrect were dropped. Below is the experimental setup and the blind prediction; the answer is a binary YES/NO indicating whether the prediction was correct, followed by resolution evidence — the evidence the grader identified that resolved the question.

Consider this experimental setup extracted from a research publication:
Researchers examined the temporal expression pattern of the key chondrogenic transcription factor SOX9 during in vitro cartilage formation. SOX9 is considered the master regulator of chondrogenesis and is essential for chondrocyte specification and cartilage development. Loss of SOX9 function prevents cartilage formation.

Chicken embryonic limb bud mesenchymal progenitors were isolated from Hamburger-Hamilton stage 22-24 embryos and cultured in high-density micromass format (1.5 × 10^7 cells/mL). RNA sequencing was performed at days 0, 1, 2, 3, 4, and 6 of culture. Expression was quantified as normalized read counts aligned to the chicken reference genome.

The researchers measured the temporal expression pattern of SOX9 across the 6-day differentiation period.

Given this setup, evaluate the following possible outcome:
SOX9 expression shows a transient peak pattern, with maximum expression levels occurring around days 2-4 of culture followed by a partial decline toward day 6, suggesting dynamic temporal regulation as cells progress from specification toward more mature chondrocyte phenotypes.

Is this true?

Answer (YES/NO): NO